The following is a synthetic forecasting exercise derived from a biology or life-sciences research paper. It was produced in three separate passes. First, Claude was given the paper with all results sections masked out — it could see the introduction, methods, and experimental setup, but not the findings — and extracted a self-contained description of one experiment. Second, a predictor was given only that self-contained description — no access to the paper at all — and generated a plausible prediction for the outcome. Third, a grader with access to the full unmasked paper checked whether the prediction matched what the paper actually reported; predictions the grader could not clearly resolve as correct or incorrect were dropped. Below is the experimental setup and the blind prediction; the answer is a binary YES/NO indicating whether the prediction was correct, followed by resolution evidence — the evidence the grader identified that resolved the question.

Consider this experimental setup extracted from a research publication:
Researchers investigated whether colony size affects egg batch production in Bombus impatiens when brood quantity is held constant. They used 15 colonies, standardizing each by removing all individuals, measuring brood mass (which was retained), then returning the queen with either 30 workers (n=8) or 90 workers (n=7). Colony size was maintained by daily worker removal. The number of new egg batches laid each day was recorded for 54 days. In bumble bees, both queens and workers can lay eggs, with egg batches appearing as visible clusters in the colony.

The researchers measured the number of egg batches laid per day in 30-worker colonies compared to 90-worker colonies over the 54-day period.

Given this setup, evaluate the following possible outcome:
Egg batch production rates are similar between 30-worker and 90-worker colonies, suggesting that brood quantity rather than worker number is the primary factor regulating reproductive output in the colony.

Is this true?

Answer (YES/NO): YES